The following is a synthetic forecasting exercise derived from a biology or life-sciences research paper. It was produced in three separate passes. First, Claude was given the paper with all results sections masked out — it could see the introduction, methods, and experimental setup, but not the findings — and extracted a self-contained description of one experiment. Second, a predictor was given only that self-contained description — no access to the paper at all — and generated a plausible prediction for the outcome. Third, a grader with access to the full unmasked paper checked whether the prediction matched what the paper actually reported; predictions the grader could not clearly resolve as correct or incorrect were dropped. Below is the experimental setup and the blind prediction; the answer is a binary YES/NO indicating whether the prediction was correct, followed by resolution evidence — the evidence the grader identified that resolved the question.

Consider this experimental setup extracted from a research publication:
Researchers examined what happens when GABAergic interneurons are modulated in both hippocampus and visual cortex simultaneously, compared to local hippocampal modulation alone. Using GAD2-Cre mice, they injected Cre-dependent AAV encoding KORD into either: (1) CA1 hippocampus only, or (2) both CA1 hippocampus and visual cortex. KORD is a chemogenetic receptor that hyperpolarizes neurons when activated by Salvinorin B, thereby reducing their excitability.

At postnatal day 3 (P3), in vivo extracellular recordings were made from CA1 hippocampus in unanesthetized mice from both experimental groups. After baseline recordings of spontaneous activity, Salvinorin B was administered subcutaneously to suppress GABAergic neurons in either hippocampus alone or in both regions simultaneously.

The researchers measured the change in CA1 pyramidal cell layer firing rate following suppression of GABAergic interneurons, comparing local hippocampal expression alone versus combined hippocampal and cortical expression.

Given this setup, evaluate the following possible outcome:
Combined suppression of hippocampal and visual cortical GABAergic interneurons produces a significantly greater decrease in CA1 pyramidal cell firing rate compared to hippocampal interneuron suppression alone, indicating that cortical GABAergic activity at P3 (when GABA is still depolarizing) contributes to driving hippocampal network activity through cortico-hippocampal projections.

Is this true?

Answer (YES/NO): NO